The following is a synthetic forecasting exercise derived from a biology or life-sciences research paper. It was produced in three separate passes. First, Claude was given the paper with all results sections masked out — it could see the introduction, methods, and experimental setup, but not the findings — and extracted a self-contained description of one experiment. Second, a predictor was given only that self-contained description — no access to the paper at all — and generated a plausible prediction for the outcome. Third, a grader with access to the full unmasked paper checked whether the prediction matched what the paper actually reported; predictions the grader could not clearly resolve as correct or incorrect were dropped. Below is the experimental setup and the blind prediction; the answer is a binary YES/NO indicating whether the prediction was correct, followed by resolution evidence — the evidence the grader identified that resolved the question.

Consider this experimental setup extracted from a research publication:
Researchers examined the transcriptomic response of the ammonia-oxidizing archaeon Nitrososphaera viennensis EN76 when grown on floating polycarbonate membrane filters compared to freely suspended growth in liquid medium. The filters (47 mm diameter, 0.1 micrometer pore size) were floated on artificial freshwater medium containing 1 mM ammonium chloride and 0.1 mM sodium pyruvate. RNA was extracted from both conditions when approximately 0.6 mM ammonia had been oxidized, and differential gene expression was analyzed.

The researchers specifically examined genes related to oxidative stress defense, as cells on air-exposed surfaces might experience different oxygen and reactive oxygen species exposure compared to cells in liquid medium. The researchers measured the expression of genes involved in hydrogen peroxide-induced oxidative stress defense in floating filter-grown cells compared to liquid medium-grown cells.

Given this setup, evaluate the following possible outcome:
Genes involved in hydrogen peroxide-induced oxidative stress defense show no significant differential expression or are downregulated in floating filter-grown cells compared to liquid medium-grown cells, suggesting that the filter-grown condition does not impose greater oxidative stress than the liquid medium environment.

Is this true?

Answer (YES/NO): NO